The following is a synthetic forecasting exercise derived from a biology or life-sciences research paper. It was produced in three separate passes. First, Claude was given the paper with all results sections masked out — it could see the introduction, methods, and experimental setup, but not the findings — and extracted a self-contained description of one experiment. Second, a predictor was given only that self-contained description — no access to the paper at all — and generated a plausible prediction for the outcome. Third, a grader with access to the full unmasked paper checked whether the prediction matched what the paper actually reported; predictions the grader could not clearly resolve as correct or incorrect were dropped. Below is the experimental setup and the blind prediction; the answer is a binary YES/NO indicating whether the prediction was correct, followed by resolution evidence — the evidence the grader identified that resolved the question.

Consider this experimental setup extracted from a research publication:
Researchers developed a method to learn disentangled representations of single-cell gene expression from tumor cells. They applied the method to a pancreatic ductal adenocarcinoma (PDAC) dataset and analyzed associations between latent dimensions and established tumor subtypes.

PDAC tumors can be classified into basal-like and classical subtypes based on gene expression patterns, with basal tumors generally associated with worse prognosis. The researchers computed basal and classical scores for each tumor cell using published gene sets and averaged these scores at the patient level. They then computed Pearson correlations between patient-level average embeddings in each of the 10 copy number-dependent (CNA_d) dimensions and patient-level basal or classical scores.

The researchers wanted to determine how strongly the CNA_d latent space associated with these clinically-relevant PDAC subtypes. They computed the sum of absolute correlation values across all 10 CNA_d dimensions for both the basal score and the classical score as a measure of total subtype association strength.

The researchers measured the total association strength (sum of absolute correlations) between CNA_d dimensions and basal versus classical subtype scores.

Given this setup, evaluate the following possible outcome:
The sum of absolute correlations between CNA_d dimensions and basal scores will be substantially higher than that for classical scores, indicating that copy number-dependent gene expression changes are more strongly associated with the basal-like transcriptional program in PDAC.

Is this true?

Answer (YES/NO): NO